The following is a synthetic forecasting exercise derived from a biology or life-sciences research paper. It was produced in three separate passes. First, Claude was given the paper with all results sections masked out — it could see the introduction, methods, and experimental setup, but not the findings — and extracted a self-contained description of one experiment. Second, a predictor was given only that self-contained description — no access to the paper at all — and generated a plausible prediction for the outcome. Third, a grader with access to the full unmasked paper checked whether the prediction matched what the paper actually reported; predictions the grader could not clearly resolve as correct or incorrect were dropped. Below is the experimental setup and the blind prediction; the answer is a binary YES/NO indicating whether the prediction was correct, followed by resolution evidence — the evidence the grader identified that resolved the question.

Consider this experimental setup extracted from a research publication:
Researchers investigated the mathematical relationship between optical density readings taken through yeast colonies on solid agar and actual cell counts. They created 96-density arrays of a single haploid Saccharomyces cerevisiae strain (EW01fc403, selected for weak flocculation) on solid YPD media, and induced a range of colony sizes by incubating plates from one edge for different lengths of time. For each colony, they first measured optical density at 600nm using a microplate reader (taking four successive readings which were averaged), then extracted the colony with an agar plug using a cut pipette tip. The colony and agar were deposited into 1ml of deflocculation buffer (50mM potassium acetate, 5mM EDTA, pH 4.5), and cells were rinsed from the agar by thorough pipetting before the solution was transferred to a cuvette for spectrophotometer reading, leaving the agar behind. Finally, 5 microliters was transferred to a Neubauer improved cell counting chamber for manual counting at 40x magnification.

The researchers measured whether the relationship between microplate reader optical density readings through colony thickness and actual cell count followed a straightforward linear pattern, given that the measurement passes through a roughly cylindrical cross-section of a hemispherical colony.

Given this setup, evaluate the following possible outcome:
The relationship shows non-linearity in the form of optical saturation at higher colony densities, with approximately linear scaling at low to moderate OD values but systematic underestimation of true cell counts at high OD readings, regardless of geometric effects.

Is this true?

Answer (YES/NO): NO